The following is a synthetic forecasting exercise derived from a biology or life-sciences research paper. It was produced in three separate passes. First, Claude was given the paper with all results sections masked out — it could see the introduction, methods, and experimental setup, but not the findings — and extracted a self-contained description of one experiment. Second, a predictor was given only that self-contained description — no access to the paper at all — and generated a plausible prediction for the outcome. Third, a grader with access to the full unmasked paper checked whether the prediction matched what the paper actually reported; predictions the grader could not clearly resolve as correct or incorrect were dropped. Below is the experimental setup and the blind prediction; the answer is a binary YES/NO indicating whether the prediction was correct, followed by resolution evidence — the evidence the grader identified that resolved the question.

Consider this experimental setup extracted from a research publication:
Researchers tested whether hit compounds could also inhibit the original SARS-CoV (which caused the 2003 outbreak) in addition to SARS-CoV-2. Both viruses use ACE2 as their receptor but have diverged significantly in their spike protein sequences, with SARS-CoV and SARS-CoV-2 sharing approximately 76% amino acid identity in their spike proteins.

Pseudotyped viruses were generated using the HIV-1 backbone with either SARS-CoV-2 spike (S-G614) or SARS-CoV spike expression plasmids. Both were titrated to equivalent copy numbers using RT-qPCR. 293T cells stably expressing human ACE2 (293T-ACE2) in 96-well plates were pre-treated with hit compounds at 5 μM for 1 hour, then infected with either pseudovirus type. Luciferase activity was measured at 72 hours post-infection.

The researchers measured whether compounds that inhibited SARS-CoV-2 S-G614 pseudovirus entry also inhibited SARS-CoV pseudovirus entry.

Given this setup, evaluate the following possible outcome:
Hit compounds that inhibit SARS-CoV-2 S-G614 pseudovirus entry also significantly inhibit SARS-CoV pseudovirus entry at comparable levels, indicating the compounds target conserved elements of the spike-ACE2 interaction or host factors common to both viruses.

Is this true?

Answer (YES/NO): YES